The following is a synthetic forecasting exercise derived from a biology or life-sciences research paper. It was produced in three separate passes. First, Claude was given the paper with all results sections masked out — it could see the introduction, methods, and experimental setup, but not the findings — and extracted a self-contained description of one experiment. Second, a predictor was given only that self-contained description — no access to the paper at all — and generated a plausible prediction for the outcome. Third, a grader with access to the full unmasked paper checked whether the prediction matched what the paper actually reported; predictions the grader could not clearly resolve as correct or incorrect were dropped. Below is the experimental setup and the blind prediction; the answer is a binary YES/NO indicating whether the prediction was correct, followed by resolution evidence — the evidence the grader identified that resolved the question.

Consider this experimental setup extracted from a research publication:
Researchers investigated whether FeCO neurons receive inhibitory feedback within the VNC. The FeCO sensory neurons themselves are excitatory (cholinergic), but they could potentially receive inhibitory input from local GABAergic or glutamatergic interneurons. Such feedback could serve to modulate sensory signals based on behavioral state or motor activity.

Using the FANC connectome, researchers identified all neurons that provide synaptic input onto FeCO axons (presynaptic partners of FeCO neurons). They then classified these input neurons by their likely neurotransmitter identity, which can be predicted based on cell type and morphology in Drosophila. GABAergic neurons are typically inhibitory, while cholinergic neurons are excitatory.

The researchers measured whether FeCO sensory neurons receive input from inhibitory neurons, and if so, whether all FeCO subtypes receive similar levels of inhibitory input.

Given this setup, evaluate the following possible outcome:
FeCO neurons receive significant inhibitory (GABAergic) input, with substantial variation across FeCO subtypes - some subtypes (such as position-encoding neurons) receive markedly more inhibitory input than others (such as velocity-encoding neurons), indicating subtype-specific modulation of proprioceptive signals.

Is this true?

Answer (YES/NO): NO